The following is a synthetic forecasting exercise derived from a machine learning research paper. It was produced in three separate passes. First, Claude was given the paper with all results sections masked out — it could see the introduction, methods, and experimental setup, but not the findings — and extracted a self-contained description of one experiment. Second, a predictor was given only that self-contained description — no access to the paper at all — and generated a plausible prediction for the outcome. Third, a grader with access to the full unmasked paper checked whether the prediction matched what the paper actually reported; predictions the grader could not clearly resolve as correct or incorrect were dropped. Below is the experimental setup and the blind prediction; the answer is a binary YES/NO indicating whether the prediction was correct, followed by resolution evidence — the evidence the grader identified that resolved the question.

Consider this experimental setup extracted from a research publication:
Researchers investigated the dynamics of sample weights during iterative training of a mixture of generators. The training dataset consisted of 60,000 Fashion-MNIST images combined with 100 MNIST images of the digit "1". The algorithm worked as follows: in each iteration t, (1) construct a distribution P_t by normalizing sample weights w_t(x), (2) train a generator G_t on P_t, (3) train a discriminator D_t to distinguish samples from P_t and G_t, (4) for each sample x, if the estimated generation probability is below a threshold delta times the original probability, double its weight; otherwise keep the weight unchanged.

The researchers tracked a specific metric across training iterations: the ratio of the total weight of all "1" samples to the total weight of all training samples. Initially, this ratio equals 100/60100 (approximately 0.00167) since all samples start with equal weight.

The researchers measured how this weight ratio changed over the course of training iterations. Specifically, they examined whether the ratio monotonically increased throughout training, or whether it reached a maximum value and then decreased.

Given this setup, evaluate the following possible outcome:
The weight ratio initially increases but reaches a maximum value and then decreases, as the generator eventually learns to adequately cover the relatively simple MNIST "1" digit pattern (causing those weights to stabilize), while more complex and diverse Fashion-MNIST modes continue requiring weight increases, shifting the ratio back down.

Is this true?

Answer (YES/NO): YES